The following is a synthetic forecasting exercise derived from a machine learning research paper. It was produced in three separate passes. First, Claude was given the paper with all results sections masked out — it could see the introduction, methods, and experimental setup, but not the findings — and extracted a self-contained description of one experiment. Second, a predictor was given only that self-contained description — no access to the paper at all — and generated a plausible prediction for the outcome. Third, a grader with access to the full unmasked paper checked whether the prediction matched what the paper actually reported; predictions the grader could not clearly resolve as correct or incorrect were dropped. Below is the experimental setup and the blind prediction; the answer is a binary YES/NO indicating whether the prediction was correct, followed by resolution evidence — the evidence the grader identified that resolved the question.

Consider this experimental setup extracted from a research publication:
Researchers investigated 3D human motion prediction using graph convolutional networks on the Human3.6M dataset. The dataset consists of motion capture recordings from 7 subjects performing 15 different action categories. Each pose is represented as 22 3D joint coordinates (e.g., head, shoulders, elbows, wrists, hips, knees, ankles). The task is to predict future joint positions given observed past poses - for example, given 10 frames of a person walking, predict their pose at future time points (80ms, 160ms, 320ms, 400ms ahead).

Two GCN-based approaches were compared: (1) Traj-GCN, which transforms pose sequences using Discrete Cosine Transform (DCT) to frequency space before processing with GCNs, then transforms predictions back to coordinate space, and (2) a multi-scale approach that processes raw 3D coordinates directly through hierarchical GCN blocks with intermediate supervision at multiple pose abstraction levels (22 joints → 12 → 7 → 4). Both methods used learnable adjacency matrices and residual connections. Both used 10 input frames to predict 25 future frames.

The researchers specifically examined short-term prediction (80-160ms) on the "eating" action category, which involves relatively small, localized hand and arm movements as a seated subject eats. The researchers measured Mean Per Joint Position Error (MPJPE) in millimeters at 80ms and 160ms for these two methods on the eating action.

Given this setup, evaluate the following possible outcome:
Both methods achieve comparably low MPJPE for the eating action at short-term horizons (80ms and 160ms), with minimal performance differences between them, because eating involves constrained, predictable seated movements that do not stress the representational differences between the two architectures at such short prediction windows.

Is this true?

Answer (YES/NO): YES